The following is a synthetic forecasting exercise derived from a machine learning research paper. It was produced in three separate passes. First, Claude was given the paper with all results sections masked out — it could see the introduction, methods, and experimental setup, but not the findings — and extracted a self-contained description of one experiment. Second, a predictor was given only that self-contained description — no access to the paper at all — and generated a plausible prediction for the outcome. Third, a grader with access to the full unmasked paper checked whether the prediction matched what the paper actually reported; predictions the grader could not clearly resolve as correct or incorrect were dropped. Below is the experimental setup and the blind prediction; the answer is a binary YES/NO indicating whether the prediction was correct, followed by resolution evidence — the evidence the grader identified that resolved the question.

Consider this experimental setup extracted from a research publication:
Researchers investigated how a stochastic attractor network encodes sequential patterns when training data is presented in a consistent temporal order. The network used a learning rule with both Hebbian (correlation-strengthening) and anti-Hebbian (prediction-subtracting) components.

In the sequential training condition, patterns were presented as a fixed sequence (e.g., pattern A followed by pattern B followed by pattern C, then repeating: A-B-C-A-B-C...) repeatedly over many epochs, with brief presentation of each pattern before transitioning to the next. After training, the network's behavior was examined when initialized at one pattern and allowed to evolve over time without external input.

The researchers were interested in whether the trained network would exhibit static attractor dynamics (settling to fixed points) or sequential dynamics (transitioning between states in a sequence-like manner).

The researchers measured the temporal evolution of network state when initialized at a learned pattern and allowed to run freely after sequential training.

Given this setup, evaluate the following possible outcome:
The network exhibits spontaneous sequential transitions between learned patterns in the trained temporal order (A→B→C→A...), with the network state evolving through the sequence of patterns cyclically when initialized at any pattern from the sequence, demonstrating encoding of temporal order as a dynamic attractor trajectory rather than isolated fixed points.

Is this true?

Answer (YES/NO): YES